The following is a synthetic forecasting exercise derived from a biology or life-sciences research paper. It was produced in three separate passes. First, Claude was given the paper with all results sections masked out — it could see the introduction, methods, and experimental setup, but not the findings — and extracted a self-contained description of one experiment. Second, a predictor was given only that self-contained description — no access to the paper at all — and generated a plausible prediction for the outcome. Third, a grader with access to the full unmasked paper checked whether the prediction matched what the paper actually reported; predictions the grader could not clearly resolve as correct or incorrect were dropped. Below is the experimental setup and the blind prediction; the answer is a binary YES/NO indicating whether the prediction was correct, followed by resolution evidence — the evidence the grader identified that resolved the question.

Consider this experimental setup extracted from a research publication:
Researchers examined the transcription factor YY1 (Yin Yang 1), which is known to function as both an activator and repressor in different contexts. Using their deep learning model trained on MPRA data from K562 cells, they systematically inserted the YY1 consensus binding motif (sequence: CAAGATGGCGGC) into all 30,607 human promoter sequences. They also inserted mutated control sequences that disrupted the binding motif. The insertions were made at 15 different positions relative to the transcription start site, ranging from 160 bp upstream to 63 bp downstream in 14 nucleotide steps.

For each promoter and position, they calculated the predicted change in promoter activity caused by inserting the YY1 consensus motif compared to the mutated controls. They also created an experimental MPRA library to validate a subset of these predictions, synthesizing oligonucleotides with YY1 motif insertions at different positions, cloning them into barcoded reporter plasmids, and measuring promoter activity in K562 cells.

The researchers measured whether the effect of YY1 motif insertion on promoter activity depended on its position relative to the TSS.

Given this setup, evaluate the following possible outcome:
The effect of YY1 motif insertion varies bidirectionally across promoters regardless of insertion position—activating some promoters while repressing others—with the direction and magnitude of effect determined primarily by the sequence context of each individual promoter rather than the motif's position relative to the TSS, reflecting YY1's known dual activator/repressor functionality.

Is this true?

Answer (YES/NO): NO